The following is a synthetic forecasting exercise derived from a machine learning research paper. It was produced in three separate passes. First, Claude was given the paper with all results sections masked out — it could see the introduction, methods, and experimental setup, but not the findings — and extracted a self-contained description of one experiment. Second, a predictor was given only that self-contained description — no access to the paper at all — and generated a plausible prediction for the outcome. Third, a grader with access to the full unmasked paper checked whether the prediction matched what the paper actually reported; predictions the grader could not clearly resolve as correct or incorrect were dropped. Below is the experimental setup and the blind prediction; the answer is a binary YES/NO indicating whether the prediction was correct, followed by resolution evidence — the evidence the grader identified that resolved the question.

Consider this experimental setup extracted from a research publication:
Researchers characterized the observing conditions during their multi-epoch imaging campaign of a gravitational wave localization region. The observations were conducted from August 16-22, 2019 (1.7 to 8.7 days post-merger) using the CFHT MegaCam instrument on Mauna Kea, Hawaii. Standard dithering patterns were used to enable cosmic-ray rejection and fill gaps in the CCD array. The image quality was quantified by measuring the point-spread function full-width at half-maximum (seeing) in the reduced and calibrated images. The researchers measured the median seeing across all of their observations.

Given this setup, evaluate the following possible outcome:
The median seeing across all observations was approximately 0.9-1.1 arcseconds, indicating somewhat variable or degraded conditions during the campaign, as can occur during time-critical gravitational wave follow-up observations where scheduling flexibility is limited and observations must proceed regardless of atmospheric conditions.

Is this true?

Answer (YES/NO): NO